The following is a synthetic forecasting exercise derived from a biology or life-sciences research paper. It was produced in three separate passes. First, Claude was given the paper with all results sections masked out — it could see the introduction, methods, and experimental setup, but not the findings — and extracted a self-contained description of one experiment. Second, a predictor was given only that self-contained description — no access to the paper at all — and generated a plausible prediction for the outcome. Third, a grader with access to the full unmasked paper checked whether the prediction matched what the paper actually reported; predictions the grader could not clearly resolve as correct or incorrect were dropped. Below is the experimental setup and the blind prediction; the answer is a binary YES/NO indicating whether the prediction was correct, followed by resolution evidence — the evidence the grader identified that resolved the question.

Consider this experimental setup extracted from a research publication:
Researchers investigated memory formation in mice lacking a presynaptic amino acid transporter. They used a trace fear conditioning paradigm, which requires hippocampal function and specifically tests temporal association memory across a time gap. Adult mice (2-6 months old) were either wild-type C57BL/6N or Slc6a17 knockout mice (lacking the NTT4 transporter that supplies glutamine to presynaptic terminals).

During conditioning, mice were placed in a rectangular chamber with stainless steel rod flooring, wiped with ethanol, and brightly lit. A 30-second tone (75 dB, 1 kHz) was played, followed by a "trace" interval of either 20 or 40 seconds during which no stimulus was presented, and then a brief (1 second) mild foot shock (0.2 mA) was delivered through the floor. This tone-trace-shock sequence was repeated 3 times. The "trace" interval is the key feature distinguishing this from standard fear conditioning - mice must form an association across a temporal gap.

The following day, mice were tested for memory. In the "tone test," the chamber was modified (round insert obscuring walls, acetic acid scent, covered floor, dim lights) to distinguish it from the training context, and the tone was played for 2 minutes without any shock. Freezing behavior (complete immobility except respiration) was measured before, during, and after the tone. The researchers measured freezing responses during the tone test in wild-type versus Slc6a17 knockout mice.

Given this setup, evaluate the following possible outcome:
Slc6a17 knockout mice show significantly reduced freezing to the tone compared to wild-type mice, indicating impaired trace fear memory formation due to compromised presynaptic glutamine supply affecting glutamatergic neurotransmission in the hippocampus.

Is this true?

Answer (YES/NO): NO